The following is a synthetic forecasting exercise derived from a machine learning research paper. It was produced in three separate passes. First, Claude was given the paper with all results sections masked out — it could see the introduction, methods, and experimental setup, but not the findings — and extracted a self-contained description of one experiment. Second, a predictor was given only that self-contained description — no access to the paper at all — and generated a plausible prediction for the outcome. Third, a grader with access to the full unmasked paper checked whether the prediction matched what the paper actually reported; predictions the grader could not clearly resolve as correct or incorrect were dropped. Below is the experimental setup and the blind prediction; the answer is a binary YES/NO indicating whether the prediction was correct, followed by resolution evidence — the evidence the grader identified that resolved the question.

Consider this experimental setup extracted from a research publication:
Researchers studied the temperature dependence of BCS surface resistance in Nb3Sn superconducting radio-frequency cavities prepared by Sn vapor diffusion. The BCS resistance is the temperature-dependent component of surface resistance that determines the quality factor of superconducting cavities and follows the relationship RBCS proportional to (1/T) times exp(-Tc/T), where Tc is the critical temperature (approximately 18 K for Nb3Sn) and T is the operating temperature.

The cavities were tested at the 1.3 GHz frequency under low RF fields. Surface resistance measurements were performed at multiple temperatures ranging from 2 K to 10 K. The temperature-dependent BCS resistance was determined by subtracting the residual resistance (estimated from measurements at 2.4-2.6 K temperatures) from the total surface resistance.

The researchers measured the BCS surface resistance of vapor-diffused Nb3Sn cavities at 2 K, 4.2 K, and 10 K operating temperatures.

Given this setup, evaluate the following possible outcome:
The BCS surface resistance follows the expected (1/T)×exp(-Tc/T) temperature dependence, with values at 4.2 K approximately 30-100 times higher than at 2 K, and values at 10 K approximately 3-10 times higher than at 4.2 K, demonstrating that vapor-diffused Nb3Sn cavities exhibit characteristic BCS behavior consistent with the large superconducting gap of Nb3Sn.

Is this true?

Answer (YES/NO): NO